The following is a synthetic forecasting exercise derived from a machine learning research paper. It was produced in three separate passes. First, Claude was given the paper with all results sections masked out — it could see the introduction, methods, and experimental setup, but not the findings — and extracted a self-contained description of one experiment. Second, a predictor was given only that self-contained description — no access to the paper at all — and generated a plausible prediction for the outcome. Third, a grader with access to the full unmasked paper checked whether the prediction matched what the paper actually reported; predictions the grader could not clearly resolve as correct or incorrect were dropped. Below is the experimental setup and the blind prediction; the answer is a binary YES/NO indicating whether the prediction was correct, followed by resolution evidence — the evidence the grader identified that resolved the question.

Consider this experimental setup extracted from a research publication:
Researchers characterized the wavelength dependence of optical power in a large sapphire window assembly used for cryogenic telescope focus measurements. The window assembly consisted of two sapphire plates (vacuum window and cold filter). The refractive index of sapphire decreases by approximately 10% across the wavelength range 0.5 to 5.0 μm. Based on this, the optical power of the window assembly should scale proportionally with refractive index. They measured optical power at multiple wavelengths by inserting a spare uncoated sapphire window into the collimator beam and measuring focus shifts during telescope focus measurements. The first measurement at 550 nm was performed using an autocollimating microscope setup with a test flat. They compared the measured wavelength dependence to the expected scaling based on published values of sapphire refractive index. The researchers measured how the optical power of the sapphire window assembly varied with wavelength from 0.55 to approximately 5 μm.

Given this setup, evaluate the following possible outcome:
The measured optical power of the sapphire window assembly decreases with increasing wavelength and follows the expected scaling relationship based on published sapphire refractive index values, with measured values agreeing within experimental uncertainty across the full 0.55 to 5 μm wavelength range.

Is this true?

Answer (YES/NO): NO